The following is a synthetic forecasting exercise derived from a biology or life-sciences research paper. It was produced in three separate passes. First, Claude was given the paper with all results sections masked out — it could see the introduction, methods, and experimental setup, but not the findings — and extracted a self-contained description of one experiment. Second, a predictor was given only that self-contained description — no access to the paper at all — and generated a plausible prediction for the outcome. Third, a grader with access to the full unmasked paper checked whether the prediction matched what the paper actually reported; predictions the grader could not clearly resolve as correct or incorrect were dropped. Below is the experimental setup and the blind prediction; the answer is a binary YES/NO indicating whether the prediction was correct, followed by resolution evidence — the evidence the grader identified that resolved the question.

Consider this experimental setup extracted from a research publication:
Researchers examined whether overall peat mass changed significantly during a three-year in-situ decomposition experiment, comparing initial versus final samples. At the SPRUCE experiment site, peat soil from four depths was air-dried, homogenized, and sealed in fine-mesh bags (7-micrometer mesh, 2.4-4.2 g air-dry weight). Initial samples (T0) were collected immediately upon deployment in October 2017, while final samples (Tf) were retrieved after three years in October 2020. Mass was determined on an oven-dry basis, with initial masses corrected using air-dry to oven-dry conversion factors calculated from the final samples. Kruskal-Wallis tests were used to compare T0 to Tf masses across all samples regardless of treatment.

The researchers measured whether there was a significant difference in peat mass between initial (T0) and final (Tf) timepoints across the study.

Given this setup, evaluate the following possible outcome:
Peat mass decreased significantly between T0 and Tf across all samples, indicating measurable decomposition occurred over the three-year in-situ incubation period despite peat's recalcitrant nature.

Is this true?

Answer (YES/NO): YES